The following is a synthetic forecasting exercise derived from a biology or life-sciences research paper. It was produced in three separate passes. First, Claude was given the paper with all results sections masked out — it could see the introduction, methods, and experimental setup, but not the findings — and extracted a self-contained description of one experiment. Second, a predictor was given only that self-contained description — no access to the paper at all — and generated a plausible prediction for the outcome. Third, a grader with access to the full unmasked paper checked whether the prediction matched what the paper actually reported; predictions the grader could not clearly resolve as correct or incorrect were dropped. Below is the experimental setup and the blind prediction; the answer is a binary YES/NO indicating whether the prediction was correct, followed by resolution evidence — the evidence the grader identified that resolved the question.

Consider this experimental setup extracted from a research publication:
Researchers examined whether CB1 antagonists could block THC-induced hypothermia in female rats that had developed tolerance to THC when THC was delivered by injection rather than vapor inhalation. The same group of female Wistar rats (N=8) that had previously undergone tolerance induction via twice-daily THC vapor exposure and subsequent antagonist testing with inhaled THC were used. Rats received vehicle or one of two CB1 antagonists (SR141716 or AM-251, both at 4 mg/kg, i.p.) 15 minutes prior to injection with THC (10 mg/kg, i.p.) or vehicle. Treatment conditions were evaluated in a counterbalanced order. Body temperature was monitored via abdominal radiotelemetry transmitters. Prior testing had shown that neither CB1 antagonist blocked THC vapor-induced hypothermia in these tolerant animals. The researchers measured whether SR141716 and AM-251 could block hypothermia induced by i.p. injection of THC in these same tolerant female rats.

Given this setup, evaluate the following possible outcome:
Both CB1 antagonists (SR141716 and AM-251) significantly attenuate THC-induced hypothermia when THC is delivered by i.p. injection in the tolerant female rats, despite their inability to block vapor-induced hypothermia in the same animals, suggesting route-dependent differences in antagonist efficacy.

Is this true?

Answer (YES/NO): YES